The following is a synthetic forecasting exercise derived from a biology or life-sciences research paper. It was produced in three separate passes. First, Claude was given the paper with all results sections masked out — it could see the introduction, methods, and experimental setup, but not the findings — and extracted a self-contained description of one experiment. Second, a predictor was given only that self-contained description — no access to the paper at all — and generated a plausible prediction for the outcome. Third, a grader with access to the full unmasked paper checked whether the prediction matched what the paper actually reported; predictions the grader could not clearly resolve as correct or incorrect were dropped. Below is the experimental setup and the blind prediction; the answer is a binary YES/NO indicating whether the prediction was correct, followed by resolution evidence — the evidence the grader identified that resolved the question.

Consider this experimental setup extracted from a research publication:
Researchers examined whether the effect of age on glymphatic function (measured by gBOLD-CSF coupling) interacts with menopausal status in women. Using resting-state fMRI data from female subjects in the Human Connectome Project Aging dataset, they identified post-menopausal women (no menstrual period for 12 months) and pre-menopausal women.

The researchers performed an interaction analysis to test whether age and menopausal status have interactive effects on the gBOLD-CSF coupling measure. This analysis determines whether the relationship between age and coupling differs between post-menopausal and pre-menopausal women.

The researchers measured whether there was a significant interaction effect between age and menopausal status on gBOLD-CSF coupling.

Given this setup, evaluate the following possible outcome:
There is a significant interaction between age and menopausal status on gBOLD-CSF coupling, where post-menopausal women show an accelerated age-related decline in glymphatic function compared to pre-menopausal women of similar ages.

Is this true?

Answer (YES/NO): NO